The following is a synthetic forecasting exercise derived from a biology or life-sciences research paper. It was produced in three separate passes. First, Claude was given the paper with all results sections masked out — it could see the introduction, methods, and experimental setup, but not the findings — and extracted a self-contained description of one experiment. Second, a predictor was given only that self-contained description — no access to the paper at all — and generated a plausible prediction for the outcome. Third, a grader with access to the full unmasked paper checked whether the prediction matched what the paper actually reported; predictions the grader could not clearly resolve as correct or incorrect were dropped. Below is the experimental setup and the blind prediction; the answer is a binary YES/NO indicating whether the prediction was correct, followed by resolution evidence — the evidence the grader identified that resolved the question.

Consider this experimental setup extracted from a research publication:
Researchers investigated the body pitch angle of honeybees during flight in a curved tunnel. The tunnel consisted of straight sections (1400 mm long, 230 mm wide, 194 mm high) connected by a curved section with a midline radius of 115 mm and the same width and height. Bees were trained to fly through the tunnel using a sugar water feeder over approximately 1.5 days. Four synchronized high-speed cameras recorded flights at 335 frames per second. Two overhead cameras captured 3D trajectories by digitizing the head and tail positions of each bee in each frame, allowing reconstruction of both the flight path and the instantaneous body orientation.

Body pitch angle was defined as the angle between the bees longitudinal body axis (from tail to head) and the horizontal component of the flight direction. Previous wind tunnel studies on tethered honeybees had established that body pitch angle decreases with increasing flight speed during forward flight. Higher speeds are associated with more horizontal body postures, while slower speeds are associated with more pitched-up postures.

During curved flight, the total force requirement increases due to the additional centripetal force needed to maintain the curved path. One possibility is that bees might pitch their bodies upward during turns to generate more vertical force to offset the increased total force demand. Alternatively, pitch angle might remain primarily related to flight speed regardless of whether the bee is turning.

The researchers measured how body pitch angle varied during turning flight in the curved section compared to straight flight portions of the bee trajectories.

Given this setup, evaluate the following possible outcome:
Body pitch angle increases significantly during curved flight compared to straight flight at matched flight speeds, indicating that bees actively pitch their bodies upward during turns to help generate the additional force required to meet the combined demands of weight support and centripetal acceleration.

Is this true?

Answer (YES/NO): NO